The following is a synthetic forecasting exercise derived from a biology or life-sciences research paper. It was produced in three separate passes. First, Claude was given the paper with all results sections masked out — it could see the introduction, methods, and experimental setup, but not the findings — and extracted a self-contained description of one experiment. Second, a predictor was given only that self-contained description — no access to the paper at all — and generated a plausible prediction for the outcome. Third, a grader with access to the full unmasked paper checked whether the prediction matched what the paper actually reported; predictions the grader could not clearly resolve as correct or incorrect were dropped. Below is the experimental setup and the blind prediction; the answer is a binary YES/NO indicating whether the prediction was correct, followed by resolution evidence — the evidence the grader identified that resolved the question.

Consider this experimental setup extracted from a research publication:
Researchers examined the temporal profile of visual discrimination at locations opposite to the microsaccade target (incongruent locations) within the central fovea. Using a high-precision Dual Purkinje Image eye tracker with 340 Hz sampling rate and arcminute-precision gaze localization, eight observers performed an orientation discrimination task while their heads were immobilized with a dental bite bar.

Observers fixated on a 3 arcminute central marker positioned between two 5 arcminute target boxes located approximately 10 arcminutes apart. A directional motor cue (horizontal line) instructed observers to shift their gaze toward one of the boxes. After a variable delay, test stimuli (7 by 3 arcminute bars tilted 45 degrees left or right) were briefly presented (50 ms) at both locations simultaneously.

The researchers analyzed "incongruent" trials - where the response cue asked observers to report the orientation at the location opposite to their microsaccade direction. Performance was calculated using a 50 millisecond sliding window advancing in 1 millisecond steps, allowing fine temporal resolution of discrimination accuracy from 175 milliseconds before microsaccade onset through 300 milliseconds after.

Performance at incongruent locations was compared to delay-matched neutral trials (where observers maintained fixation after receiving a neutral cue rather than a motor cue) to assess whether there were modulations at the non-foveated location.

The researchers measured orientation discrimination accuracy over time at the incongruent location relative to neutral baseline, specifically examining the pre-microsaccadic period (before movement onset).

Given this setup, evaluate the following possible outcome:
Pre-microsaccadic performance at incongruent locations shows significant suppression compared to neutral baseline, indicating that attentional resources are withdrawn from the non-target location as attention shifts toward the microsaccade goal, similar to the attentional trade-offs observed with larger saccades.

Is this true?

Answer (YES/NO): YES